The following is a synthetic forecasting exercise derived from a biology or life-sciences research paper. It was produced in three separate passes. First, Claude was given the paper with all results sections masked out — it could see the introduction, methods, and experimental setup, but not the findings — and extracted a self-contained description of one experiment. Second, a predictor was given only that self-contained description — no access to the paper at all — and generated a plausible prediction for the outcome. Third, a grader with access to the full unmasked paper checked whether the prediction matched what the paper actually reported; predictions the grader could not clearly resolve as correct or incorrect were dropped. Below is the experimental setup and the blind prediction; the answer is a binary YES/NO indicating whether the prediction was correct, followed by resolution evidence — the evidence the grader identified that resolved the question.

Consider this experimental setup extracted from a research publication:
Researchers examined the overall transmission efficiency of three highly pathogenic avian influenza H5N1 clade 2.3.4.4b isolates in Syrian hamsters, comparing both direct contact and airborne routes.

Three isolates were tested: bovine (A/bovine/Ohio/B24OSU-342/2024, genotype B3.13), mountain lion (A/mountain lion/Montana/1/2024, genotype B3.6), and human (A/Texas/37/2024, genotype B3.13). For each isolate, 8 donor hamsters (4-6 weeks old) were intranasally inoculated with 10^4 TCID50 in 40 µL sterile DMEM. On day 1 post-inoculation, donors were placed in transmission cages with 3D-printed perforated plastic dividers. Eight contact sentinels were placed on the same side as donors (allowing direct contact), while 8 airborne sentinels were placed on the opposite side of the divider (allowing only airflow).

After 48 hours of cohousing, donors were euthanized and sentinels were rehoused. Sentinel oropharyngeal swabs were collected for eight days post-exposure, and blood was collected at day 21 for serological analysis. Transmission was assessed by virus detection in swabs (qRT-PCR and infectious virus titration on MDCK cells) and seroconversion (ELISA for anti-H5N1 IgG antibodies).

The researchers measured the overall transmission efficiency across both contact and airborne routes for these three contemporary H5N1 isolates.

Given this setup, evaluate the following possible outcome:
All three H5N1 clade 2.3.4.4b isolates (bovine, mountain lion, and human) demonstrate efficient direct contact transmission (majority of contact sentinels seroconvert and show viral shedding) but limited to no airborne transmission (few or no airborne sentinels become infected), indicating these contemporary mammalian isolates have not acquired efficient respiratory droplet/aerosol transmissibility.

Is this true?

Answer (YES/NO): NO